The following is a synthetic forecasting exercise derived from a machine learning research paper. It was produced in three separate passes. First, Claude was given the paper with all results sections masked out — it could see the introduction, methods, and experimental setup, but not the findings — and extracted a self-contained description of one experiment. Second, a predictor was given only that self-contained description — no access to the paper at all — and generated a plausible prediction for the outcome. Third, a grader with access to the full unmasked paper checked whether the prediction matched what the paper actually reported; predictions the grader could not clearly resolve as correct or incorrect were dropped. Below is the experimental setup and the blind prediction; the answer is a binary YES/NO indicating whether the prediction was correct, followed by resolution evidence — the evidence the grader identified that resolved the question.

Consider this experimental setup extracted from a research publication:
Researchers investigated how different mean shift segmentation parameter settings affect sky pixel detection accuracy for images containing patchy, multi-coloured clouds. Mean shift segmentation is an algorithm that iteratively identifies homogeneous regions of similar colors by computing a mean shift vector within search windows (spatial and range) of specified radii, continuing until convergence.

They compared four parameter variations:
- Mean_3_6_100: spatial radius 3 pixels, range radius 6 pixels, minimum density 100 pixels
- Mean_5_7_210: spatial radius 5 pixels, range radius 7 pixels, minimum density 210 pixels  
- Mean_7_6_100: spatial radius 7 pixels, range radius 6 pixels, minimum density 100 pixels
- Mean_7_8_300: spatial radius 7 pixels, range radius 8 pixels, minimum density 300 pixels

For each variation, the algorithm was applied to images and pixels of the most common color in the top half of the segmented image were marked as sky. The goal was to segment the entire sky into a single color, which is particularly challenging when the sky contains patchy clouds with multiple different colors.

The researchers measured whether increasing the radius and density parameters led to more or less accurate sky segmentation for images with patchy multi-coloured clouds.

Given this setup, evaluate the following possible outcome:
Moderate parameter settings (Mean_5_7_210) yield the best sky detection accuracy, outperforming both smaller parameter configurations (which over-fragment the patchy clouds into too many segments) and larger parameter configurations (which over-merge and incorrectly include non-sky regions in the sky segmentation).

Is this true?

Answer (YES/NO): NO